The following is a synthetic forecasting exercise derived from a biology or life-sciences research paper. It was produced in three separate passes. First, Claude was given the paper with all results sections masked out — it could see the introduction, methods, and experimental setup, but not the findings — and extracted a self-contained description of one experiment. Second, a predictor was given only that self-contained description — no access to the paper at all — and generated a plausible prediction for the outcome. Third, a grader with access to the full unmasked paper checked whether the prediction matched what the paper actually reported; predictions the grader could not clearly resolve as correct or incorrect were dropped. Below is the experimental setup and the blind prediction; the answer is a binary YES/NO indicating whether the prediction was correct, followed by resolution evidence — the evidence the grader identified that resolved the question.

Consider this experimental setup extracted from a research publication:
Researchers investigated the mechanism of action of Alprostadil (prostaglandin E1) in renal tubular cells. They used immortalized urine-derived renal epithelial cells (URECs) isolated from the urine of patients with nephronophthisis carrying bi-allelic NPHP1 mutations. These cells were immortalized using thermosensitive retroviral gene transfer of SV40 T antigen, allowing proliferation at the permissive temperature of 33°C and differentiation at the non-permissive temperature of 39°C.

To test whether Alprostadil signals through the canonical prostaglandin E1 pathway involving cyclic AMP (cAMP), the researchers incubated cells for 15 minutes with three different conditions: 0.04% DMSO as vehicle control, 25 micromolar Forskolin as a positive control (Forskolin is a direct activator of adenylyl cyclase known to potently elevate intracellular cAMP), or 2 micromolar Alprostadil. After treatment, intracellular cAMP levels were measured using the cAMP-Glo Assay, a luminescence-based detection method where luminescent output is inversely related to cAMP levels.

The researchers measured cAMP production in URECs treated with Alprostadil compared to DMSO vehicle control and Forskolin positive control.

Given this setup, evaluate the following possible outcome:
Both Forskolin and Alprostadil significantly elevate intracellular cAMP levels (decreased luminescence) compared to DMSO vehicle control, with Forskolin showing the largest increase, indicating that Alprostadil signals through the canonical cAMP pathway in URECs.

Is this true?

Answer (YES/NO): NO